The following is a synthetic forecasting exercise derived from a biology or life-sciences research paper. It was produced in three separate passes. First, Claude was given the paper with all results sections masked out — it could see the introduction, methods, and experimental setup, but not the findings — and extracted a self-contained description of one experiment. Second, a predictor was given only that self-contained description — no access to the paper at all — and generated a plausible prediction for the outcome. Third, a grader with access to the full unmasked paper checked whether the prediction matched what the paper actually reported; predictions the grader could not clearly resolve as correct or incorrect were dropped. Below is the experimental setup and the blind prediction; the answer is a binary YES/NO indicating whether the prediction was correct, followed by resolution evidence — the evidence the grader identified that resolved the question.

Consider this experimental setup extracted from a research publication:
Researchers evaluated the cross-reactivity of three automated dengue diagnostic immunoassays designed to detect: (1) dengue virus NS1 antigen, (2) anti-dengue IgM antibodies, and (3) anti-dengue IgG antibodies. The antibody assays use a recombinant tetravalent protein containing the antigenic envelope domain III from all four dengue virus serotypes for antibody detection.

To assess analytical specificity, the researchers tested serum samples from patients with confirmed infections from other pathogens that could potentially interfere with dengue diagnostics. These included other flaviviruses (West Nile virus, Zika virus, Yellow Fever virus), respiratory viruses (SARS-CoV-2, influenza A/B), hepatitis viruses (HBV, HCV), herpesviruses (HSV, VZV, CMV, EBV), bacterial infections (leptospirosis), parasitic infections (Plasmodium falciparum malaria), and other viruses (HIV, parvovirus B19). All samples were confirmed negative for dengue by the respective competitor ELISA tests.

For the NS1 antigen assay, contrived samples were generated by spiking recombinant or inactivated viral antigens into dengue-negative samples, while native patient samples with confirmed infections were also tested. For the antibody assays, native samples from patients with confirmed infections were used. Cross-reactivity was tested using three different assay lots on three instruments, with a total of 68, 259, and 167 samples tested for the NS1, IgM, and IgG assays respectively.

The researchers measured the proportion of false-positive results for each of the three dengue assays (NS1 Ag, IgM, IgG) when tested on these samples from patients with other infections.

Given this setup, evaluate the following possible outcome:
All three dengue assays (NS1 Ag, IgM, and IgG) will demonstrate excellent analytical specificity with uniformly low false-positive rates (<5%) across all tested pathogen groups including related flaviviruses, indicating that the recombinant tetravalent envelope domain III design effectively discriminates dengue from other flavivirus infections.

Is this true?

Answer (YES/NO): NO